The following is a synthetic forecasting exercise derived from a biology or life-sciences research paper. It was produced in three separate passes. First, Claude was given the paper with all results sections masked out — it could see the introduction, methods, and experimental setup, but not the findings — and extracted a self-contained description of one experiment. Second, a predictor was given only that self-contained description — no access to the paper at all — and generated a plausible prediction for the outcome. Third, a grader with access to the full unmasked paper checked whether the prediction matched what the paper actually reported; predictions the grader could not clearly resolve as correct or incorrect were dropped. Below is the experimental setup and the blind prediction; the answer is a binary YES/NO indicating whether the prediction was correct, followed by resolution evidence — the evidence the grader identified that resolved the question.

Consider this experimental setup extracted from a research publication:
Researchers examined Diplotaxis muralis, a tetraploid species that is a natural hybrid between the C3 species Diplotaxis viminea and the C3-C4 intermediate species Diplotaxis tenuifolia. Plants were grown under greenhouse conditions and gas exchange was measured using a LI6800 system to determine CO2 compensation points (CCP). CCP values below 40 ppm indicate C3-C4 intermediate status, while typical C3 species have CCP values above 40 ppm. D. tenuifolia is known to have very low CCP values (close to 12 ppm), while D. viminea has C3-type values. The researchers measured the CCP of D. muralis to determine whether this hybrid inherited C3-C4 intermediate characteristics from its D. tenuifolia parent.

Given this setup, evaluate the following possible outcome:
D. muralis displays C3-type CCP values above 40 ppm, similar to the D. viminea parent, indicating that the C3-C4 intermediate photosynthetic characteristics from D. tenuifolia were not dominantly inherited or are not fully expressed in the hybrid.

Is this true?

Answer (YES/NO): NO